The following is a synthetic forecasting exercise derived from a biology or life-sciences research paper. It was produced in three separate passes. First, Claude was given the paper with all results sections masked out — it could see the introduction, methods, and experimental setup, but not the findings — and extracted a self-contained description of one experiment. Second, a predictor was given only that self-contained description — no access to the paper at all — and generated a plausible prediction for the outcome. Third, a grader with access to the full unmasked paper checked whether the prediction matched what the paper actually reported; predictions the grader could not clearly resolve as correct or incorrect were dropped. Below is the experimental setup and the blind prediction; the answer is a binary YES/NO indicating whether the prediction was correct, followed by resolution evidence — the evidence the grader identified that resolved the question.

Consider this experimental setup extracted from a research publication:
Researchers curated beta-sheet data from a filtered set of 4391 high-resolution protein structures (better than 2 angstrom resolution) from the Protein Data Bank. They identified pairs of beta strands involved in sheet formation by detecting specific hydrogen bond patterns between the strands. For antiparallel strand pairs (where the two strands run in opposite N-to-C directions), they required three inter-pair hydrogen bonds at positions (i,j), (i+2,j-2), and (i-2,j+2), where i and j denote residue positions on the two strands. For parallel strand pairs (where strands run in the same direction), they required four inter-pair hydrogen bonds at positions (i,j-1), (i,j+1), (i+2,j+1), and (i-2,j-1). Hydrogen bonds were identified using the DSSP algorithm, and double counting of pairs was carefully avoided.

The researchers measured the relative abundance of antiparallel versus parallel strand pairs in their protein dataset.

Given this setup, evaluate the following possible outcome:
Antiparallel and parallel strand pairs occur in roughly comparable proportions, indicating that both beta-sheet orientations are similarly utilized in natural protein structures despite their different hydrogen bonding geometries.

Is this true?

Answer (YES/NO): NO